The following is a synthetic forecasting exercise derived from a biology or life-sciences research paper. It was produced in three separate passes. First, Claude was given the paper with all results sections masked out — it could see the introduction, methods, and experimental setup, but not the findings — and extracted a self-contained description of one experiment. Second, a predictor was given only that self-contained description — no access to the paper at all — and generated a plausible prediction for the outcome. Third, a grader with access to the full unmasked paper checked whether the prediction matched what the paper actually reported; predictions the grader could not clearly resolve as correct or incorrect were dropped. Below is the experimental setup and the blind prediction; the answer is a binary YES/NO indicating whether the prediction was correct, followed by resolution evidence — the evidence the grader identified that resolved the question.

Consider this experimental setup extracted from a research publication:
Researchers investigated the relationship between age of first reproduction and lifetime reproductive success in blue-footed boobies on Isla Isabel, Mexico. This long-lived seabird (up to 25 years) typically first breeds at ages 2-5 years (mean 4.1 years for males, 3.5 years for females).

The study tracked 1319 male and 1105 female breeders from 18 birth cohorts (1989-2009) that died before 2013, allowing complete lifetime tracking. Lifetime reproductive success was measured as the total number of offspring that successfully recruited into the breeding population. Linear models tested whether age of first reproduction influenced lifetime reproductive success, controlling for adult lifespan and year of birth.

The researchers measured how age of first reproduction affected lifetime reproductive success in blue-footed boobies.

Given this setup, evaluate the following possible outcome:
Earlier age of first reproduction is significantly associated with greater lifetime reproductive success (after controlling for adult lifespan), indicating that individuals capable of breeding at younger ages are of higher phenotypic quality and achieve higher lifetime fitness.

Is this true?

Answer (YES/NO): YES